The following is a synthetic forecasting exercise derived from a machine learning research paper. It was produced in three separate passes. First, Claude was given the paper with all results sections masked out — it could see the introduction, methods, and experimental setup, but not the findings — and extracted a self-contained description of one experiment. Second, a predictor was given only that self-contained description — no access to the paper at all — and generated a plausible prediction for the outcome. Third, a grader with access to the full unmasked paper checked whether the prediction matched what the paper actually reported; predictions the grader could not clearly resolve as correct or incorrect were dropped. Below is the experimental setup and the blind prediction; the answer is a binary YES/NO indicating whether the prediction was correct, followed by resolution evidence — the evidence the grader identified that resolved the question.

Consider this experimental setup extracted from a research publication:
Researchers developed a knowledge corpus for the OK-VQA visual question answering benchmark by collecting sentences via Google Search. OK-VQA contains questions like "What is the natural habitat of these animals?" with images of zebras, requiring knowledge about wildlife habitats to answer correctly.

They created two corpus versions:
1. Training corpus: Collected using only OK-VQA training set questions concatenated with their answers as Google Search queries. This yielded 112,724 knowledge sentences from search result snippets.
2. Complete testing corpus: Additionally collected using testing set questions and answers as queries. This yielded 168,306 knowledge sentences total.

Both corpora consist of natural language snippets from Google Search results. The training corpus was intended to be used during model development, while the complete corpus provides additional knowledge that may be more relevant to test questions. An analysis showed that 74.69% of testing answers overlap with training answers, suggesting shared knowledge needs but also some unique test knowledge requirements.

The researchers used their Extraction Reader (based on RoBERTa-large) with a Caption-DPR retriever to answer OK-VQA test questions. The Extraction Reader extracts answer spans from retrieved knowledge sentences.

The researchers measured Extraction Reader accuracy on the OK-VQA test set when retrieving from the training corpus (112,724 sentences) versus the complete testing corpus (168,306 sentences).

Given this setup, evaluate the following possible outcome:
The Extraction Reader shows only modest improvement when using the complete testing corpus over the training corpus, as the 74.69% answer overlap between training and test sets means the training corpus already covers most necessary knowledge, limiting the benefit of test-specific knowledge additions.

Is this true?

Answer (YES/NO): NO